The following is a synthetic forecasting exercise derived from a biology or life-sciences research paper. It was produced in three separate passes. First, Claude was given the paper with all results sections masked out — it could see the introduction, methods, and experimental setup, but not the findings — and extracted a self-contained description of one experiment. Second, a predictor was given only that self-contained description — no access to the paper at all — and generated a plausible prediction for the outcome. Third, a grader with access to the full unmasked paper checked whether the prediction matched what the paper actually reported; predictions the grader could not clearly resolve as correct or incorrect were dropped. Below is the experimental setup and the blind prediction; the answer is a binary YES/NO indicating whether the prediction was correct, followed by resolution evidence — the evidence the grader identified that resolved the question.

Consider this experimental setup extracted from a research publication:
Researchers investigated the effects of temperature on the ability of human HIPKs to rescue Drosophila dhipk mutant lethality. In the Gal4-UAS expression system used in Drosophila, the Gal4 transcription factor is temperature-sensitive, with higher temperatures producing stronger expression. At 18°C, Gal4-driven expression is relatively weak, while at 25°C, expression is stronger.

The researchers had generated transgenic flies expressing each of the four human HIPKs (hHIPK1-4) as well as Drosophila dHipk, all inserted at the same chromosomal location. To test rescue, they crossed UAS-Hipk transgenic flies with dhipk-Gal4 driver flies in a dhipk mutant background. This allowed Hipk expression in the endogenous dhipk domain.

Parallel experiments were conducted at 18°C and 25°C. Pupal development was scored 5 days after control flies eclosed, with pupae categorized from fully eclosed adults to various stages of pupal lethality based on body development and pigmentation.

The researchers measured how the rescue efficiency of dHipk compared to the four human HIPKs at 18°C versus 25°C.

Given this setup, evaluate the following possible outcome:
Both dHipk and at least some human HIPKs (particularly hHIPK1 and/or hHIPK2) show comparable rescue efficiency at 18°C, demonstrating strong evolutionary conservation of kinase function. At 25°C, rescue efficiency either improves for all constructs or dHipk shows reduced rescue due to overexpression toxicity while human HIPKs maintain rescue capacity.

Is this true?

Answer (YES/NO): NO